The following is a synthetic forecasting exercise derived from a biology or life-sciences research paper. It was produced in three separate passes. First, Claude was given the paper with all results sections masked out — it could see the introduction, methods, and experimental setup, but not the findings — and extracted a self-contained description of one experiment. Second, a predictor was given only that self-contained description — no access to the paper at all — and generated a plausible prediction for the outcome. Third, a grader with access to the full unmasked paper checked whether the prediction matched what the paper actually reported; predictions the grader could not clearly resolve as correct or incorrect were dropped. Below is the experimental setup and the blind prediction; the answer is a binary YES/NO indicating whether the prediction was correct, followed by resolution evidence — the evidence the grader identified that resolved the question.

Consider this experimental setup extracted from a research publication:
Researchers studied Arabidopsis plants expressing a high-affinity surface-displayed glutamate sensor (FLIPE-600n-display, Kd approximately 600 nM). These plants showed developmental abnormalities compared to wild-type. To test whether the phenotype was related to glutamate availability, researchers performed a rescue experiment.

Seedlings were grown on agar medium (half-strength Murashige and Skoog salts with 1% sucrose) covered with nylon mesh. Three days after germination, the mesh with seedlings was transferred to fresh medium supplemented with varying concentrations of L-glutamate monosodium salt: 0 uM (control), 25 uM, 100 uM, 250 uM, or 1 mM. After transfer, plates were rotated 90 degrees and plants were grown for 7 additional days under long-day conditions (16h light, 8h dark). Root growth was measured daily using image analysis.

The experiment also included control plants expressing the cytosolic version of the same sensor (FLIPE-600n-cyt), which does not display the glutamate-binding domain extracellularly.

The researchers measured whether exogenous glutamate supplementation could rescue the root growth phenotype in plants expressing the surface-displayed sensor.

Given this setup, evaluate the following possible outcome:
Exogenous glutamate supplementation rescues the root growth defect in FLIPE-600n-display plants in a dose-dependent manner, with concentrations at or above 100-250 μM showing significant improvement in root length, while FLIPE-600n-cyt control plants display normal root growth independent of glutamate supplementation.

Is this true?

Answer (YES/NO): NO